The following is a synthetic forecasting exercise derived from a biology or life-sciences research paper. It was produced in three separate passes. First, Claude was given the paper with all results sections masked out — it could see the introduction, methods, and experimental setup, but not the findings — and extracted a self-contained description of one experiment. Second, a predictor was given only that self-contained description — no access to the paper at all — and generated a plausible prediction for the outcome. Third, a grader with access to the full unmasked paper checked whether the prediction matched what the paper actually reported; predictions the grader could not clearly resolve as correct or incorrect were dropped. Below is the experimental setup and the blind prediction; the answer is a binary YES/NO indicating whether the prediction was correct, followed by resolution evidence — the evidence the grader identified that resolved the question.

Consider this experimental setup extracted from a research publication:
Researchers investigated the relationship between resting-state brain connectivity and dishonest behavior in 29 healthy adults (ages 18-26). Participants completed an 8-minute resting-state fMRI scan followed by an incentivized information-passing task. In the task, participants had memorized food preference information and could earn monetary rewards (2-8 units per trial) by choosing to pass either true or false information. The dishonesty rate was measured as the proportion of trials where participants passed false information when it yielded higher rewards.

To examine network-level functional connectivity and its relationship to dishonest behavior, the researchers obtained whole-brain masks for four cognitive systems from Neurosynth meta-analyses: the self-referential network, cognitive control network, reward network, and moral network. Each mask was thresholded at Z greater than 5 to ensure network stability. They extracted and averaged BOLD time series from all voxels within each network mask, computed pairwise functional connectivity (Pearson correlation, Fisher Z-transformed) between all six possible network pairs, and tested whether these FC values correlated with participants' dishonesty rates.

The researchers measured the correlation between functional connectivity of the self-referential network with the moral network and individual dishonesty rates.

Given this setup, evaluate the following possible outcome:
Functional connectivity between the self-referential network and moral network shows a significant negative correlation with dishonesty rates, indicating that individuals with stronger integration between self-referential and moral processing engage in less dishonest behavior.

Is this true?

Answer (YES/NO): NO